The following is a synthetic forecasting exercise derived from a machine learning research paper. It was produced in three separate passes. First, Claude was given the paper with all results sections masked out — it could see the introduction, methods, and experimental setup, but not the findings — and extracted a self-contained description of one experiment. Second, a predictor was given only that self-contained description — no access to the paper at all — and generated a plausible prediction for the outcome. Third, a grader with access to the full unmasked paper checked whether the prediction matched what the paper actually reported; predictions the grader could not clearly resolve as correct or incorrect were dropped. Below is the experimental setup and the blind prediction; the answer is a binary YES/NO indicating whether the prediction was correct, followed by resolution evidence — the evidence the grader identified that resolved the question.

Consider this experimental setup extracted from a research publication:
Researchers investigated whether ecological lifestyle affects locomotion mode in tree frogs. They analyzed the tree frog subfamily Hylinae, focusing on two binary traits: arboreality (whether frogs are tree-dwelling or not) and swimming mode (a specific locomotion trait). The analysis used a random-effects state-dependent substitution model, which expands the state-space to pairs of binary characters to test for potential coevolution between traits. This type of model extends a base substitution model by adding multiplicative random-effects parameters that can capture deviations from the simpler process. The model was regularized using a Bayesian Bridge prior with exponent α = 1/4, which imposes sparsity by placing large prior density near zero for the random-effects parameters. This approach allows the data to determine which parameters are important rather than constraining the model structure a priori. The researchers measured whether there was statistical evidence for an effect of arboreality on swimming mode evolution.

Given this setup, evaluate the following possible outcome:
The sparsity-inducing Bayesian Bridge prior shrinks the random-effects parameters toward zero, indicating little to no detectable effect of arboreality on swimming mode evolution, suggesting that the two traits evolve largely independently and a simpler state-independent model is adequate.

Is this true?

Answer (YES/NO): YES